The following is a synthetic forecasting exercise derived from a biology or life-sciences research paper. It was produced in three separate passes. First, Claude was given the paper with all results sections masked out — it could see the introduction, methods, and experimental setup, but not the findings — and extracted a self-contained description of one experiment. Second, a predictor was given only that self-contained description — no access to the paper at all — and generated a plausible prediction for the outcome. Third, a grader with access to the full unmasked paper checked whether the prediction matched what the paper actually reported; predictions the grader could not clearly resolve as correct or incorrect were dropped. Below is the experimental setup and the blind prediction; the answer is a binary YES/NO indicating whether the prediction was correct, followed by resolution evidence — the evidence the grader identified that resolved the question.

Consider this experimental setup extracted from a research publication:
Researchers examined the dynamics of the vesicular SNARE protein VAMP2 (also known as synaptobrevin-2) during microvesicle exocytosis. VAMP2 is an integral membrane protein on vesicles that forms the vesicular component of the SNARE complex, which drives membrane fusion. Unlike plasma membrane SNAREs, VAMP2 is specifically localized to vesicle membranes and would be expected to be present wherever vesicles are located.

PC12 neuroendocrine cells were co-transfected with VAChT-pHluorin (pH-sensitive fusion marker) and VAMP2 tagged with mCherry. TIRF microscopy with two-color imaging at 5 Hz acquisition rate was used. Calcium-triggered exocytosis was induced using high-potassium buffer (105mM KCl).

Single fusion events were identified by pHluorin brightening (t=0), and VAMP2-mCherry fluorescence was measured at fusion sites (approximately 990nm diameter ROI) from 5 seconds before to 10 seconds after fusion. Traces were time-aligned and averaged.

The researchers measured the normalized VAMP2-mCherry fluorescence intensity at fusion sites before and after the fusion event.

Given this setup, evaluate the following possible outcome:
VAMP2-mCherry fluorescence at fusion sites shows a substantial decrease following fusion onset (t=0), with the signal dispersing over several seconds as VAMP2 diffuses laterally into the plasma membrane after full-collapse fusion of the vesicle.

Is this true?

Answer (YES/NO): YES